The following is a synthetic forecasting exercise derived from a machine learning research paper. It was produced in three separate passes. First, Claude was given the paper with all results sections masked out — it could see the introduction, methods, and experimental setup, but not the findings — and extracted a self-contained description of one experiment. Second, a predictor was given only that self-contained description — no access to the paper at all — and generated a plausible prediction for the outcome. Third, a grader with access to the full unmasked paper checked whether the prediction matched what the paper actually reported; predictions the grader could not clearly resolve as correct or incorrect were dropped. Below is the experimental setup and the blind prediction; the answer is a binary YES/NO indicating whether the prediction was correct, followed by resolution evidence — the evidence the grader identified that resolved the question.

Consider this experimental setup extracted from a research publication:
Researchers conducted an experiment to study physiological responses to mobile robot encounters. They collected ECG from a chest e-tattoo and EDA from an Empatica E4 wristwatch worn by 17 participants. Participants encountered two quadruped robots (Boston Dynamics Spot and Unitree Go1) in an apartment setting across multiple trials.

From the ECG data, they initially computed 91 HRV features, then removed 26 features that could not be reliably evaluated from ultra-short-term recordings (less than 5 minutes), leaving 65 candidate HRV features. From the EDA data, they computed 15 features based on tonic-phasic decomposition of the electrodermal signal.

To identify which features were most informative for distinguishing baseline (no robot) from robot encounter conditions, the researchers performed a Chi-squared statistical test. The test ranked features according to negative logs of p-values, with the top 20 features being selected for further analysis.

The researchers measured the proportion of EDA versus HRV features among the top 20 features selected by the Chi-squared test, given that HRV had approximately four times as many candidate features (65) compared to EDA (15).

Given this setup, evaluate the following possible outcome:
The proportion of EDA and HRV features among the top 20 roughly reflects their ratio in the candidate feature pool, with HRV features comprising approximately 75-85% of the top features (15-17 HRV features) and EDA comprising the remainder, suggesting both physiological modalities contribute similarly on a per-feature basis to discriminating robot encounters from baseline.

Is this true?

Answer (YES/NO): NO